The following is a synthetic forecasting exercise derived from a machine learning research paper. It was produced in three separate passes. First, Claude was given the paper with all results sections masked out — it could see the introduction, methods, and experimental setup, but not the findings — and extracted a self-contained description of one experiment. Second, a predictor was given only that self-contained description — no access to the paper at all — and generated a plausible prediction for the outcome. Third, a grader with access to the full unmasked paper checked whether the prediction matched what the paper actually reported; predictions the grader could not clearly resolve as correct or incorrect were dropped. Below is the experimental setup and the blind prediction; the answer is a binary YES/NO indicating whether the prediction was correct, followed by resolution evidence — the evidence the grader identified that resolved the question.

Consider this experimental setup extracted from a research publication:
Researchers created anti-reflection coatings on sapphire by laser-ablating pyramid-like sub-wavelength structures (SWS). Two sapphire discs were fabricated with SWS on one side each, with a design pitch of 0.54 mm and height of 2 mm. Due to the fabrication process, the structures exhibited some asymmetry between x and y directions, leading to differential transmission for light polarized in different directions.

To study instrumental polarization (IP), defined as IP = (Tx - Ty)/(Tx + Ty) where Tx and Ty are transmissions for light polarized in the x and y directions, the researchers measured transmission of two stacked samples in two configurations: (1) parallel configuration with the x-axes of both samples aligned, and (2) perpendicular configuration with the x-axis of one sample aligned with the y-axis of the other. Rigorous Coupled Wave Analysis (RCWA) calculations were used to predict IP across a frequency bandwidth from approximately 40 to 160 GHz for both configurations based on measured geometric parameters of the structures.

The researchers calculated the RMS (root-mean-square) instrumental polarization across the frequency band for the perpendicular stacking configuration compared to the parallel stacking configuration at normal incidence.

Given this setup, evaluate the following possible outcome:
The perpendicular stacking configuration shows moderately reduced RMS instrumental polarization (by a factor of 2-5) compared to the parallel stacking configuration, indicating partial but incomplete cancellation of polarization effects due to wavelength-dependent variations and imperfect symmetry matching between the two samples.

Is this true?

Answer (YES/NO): NO